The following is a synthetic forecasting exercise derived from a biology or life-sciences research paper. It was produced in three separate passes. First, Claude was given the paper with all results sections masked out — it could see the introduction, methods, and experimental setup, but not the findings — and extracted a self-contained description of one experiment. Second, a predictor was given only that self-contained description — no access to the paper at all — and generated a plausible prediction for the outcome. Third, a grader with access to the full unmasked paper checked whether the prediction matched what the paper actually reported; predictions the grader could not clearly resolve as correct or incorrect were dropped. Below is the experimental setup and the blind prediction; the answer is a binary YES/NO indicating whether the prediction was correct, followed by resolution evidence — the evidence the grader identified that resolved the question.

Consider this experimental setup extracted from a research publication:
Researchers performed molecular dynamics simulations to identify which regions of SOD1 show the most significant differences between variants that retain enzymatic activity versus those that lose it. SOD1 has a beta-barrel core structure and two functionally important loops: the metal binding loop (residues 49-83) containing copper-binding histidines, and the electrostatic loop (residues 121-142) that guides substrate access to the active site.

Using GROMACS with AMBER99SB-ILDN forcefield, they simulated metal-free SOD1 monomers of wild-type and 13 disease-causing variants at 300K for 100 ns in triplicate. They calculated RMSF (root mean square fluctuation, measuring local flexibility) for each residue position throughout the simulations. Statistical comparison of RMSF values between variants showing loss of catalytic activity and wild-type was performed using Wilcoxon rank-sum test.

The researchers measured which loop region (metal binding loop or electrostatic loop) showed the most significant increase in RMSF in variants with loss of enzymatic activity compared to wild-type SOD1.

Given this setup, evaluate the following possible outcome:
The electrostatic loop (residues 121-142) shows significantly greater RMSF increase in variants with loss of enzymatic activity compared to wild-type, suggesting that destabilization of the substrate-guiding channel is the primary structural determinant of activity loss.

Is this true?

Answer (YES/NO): YES